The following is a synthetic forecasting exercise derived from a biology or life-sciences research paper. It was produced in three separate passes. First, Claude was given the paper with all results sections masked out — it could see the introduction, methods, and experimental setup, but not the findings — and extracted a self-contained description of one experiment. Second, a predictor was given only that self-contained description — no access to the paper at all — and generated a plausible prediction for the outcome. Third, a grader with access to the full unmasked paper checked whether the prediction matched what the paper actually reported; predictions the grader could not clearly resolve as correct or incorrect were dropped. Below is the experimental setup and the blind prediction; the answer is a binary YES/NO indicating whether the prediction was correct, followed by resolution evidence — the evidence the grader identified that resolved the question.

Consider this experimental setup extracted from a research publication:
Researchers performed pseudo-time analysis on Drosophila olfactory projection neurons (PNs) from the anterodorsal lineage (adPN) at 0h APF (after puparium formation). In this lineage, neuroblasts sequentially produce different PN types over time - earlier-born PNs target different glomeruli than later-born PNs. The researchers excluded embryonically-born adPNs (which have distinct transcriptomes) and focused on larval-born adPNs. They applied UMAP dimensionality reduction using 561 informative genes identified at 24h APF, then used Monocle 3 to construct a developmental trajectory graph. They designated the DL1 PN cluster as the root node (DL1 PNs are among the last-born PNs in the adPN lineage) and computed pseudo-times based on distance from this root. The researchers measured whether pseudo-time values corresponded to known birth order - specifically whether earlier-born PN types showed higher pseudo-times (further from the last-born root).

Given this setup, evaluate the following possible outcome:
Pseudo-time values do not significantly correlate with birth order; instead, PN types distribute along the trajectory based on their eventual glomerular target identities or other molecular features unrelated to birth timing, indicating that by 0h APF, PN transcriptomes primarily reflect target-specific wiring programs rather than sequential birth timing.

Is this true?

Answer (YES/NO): NO